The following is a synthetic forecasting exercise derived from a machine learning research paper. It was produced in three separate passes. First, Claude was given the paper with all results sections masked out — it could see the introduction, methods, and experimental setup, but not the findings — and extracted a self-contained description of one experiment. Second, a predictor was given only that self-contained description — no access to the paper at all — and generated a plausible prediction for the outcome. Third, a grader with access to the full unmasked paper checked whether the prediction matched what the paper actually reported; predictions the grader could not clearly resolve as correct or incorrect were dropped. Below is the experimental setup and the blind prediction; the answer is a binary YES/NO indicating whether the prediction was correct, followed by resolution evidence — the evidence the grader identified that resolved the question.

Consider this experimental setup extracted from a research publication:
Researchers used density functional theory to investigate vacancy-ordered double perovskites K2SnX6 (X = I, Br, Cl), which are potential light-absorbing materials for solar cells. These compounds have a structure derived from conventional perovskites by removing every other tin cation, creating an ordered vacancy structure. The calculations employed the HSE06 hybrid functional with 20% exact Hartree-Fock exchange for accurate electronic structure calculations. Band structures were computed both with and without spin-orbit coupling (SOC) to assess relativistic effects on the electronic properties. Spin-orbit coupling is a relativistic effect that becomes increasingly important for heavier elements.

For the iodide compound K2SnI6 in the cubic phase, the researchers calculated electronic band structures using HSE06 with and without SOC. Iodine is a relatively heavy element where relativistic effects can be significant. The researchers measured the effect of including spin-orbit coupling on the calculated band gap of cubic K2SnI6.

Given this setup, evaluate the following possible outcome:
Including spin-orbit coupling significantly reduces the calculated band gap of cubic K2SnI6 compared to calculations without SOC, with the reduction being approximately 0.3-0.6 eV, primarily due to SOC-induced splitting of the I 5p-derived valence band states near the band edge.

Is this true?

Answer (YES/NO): NO